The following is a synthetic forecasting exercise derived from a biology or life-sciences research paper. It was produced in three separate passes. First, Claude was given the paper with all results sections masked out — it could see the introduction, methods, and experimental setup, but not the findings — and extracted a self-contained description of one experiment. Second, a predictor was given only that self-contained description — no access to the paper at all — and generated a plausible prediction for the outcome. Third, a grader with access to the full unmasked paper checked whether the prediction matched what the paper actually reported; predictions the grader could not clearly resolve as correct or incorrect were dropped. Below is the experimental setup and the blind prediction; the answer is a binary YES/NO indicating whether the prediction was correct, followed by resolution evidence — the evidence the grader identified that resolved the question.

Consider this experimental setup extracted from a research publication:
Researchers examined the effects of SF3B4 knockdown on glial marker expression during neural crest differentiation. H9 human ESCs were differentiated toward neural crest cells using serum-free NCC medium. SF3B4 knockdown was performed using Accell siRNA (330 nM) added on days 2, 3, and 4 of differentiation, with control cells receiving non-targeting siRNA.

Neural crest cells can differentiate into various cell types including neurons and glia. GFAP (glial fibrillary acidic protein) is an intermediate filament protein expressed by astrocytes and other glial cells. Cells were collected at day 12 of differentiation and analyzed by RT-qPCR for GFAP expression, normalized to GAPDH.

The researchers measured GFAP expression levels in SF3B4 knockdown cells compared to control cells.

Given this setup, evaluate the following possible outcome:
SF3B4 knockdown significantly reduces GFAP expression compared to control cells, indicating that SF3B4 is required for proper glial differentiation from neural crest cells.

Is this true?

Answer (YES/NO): NO